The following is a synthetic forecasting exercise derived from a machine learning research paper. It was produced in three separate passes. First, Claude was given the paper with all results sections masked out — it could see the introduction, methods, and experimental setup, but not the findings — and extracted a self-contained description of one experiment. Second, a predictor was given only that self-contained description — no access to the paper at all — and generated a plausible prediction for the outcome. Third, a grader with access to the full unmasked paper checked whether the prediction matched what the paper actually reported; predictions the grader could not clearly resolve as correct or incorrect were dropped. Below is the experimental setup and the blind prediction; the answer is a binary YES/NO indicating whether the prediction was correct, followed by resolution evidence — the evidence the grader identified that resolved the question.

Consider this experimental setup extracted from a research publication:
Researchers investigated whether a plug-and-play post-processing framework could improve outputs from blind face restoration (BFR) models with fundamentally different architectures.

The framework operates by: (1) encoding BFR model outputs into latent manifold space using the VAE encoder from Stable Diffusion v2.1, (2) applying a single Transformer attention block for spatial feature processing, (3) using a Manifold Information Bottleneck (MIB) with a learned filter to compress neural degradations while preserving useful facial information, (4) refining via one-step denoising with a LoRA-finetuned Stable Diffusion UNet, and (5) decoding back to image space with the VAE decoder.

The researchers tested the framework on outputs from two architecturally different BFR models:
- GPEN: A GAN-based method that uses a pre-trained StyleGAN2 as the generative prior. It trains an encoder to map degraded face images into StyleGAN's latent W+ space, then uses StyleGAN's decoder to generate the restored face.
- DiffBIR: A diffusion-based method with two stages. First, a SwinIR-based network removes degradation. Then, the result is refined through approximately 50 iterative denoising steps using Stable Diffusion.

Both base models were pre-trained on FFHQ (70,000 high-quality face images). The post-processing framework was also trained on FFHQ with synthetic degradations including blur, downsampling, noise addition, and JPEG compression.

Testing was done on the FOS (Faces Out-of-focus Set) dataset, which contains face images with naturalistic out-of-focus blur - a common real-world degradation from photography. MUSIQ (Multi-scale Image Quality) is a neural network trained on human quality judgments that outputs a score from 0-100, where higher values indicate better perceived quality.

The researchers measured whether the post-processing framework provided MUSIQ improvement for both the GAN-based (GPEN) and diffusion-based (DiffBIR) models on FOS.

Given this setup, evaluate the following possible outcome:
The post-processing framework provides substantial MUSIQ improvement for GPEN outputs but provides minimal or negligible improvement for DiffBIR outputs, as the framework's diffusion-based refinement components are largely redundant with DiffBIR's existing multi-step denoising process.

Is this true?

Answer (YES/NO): NO